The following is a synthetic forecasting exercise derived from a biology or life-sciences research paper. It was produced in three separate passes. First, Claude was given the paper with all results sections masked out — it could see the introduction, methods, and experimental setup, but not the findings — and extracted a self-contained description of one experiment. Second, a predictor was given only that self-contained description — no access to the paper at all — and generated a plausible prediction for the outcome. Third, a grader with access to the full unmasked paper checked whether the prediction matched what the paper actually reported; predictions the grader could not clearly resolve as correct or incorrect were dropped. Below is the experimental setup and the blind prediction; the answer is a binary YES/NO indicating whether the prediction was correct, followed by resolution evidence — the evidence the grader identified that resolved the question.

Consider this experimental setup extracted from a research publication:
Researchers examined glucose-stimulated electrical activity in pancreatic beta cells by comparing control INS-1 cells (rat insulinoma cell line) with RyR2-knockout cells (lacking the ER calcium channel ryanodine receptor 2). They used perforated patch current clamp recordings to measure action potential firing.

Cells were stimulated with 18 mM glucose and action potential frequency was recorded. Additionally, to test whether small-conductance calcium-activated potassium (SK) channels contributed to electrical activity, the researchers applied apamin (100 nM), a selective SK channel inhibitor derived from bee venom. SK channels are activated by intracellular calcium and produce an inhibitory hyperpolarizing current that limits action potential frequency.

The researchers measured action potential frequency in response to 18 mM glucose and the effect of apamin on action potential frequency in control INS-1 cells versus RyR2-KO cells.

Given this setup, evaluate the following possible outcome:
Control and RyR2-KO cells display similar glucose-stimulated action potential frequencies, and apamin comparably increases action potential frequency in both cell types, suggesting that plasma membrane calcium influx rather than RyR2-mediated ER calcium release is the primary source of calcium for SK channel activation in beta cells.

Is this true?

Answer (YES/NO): NO